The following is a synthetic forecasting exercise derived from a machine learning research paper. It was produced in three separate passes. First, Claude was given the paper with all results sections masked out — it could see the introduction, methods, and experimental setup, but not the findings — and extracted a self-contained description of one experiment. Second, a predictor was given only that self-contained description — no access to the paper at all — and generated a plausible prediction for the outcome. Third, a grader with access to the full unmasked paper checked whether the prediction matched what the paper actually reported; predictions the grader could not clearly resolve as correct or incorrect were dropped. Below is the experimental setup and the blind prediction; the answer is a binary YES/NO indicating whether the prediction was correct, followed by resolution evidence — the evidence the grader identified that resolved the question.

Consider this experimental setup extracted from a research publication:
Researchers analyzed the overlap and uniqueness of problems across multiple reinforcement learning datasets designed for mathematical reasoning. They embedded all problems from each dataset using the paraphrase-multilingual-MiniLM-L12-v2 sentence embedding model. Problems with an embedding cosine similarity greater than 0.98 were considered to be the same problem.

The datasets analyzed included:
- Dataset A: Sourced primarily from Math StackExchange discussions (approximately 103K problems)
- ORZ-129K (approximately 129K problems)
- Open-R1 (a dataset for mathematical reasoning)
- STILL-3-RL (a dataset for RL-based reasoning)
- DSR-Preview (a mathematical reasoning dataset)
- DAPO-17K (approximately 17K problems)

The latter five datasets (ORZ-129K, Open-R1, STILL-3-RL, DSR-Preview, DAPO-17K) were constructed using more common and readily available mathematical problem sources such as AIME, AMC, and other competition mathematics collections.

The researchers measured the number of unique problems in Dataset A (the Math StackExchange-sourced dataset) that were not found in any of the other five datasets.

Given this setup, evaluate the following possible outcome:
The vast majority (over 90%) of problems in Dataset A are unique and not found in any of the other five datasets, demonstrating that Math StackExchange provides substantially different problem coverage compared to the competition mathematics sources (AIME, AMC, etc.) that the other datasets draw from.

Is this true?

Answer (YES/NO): NO